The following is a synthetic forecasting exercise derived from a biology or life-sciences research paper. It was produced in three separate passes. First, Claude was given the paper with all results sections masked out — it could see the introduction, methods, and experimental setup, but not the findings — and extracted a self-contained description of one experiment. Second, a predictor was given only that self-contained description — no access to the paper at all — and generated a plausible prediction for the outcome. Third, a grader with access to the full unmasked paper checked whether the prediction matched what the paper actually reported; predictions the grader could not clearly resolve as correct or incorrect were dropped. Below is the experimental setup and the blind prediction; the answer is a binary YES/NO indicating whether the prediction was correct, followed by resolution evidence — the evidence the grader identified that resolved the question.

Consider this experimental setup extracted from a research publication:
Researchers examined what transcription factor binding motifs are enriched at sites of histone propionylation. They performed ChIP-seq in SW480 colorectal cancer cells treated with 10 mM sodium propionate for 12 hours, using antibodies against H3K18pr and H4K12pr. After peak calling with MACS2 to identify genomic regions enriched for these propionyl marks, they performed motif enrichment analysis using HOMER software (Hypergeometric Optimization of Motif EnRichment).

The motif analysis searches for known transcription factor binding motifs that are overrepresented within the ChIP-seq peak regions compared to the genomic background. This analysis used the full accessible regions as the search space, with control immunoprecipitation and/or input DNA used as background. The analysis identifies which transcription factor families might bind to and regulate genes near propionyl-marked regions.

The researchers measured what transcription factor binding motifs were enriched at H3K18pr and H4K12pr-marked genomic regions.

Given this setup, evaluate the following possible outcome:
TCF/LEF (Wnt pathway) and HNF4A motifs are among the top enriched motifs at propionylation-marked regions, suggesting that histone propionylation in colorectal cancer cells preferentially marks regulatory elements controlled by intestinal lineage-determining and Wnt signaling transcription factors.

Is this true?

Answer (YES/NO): NO